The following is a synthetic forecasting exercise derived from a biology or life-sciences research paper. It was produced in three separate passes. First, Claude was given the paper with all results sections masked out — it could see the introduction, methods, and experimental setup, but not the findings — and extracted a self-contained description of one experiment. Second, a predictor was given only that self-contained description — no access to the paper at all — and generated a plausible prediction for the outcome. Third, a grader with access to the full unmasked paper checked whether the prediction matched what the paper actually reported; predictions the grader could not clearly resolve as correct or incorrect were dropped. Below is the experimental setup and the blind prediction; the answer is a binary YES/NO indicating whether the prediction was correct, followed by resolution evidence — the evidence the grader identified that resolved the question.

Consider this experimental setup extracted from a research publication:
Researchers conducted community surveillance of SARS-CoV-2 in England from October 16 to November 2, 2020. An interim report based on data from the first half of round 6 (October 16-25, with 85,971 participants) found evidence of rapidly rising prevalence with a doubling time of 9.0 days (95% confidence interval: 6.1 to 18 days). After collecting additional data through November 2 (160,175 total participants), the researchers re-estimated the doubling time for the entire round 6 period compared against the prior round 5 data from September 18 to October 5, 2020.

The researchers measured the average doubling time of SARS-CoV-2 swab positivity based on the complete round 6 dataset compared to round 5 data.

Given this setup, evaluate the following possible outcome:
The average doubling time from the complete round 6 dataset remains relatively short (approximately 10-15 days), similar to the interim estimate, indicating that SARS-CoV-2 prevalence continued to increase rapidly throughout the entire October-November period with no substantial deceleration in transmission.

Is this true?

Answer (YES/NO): NO